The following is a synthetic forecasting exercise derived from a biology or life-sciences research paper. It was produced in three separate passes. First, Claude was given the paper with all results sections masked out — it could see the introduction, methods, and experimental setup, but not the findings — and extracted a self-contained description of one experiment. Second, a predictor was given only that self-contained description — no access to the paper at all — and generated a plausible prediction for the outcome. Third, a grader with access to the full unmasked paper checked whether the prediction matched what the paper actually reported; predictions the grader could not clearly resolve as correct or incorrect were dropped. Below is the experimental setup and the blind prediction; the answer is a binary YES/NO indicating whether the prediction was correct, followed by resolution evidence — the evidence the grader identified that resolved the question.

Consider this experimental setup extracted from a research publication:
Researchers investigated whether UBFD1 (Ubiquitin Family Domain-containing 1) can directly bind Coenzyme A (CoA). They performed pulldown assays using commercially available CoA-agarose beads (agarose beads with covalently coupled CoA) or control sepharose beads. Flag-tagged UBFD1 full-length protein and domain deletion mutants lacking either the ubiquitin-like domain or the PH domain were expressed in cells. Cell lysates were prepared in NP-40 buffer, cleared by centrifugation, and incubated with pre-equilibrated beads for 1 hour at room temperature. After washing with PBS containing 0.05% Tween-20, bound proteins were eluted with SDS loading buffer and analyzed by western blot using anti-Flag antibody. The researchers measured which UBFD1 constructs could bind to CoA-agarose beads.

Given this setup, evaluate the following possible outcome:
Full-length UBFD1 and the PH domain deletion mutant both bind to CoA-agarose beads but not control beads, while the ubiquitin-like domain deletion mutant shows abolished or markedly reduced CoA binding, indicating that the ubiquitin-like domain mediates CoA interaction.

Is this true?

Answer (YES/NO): NO